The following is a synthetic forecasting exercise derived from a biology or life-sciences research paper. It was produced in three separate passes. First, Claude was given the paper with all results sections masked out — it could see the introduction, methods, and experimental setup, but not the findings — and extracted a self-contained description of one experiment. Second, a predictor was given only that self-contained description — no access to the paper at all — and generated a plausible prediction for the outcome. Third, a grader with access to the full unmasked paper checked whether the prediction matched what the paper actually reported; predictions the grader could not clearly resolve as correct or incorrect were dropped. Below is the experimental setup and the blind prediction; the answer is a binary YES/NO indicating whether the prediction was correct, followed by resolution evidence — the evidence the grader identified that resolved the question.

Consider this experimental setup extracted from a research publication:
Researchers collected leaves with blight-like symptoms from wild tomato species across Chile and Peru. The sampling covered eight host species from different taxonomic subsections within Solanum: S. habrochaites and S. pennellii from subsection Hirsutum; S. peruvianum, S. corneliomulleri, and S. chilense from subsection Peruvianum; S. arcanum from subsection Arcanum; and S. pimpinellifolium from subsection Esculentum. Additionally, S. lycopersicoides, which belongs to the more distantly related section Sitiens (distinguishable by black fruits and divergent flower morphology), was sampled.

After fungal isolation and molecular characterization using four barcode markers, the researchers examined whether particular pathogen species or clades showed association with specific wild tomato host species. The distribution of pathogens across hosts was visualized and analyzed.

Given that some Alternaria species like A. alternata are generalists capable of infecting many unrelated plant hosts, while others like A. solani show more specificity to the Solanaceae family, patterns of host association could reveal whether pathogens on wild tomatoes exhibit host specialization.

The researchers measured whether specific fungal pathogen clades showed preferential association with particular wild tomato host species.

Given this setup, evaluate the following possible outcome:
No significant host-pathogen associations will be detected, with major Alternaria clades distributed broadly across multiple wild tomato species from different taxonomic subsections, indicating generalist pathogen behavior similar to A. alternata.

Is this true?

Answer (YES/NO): YES